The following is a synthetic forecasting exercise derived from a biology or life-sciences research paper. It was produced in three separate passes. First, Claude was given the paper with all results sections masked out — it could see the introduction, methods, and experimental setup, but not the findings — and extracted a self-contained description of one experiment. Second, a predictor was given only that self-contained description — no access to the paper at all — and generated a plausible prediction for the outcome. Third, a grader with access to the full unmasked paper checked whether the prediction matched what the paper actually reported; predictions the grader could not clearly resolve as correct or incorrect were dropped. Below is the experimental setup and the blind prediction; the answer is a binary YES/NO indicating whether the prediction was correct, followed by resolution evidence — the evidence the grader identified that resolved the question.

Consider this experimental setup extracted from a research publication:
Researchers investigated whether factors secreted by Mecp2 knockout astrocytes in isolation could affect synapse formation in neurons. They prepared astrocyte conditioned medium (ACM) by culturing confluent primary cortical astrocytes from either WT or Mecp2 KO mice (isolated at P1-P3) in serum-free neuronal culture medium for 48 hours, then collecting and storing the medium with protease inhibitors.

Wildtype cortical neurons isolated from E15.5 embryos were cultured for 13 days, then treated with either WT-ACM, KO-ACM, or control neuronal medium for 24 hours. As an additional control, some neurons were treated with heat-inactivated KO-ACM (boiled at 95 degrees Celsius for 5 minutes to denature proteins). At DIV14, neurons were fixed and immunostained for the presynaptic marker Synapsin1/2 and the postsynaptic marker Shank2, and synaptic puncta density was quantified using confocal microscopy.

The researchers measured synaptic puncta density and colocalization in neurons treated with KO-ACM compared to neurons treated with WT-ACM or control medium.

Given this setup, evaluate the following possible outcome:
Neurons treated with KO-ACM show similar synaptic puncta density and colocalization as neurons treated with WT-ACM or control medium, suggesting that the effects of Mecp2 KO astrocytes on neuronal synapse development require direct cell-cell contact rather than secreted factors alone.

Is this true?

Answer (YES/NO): NO